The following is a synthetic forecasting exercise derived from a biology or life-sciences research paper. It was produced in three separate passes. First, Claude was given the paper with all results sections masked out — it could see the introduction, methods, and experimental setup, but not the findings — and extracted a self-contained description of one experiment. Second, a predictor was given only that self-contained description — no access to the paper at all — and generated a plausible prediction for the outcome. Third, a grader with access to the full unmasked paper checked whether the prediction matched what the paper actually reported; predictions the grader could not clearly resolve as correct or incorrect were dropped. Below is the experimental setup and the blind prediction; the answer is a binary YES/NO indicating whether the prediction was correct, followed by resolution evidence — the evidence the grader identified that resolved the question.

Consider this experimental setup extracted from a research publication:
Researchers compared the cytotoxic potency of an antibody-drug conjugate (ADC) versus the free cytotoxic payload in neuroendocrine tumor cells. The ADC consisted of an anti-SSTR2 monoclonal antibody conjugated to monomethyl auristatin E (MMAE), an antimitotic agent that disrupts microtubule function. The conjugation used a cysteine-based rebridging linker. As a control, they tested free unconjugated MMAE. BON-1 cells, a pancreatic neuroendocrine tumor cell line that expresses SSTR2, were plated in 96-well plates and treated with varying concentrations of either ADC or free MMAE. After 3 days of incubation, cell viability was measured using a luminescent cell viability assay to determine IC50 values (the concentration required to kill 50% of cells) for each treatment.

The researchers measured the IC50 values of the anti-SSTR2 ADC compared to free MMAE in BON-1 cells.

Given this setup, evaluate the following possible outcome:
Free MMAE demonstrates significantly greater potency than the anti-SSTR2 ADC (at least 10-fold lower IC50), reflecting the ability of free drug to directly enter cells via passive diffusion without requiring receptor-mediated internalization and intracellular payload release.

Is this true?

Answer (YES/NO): NO